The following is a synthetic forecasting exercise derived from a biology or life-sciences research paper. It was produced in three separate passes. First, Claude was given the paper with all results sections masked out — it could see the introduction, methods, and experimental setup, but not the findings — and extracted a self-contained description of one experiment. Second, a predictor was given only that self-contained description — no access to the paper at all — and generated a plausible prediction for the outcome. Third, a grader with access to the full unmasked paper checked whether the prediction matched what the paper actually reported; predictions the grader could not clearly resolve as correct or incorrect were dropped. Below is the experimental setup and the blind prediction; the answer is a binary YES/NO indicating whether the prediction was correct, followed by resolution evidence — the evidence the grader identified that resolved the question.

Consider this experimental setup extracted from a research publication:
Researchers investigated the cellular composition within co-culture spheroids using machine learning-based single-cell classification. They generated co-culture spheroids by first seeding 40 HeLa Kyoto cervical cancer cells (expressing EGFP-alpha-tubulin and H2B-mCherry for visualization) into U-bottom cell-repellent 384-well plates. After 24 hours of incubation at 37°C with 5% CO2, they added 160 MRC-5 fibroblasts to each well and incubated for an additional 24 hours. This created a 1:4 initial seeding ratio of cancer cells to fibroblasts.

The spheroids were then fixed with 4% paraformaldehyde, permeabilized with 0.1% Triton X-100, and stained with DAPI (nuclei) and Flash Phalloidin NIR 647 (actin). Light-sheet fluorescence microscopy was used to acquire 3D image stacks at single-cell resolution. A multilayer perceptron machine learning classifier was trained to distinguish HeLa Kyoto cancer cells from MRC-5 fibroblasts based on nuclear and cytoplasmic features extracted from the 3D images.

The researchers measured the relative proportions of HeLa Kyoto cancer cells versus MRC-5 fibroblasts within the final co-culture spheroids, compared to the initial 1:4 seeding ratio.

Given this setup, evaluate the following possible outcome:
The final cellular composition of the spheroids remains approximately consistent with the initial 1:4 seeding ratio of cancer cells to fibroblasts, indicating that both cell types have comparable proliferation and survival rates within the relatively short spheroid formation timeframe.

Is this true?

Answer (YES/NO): NO